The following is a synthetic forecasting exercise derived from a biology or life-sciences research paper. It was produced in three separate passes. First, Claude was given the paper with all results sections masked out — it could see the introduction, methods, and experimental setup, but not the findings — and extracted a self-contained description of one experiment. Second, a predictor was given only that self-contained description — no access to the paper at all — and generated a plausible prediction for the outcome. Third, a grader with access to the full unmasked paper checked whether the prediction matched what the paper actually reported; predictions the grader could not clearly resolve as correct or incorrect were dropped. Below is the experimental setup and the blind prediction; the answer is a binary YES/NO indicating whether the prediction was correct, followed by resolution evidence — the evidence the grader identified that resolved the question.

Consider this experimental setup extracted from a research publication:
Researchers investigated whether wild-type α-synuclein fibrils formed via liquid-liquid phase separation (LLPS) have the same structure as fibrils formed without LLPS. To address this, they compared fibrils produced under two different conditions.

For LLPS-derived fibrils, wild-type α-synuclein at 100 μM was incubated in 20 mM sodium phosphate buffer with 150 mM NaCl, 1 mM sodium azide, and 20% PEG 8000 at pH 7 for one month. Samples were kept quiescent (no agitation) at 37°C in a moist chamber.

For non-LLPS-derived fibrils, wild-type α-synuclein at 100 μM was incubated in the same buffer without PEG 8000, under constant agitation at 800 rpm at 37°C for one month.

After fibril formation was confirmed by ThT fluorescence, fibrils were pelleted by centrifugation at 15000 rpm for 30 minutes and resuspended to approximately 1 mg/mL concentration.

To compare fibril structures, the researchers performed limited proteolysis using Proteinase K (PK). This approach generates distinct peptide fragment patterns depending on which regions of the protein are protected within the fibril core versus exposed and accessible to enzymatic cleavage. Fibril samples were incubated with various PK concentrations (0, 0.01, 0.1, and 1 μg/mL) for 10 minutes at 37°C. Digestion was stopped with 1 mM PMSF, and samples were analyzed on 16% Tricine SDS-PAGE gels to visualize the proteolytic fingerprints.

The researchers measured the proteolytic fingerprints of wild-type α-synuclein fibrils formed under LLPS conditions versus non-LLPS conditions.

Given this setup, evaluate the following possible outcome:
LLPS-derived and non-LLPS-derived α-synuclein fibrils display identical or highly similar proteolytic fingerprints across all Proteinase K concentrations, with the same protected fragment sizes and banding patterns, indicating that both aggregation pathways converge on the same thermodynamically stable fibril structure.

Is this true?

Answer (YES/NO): NO